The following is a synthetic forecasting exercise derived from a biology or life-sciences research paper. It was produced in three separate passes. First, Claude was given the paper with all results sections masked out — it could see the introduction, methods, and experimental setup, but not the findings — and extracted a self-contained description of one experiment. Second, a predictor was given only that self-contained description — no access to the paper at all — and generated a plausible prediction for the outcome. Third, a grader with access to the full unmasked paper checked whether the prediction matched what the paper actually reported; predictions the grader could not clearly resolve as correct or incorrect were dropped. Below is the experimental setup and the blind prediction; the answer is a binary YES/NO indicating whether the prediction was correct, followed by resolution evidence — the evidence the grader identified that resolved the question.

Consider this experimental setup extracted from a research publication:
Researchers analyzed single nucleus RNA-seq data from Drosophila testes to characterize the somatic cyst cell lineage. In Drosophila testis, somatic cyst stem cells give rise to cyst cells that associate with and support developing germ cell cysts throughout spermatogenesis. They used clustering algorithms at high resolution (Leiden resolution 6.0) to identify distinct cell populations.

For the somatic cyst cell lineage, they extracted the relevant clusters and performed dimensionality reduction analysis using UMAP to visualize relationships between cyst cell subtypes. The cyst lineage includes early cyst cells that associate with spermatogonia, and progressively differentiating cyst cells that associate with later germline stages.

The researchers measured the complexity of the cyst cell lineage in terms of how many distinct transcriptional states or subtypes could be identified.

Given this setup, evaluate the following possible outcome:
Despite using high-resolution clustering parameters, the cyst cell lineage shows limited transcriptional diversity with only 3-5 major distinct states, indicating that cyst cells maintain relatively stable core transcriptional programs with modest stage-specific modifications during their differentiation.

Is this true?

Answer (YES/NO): NO